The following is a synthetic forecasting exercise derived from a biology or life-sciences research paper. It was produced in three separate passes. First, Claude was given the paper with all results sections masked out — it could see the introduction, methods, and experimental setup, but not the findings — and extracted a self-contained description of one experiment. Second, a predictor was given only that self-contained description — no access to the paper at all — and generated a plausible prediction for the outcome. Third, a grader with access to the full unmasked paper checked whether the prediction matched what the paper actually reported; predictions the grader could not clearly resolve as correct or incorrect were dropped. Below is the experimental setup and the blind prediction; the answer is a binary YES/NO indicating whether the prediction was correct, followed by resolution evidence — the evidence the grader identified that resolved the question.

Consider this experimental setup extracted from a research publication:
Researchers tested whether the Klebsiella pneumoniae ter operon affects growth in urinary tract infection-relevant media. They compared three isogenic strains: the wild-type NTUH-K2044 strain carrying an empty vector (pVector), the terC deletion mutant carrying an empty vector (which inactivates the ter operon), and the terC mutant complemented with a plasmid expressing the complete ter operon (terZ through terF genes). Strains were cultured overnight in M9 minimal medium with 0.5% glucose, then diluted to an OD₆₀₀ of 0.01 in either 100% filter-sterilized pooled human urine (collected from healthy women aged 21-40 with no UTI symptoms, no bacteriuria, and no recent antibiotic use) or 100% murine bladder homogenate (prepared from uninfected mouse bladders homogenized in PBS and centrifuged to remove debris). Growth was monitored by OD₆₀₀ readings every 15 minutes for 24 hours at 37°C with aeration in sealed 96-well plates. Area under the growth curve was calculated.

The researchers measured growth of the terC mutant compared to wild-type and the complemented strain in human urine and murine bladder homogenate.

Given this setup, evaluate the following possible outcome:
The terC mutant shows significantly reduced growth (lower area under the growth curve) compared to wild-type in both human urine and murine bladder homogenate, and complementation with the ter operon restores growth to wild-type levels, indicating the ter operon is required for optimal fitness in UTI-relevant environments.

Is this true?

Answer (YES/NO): NO